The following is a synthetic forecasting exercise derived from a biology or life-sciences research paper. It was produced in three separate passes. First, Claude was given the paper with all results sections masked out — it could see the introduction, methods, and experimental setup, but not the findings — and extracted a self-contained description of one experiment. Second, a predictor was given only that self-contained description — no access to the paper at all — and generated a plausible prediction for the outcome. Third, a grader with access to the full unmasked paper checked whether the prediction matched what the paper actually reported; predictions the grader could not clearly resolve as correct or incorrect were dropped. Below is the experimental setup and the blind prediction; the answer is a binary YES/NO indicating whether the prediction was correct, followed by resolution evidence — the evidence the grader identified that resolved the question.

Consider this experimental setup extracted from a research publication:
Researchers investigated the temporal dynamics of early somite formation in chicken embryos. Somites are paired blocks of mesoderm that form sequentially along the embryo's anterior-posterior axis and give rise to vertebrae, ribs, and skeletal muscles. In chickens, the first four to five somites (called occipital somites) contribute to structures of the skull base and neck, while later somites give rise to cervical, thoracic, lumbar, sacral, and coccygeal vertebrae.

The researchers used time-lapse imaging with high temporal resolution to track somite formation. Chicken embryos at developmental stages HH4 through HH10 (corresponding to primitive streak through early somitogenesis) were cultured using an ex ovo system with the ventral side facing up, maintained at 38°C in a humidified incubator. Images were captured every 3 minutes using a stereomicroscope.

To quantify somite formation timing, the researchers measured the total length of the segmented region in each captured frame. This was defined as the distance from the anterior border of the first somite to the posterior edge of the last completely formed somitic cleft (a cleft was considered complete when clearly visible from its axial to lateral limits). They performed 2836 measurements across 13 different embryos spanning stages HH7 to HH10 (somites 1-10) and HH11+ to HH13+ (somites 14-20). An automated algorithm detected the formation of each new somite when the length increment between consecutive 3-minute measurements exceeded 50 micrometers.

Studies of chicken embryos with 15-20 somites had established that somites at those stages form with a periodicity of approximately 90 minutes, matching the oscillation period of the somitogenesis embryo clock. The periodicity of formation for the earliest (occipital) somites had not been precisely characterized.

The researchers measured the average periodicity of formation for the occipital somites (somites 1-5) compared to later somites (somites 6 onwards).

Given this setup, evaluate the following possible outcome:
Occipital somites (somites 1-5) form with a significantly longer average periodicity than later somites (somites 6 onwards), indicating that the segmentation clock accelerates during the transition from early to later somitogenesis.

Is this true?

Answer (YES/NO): NO